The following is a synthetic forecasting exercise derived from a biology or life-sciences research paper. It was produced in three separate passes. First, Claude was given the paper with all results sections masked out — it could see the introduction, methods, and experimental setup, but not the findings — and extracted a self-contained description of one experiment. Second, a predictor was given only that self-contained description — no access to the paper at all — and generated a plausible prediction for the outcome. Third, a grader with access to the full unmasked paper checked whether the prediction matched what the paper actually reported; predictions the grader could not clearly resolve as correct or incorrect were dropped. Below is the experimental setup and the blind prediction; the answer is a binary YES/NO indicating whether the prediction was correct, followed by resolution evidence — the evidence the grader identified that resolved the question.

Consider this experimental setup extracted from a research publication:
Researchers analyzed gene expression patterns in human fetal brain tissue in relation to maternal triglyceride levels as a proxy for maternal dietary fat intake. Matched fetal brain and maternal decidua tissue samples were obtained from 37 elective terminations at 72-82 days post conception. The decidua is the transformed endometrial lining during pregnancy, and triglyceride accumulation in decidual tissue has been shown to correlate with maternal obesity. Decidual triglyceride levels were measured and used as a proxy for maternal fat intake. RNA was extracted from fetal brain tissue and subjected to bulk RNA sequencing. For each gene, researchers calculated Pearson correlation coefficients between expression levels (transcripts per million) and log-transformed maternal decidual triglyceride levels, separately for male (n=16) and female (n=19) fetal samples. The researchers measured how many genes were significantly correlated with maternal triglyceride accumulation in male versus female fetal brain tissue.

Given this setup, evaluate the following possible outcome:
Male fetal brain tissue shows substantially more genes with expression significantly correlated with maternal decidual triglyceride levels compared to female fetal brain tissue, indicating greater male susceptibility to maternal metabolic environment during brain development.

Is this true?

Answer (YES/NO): NO